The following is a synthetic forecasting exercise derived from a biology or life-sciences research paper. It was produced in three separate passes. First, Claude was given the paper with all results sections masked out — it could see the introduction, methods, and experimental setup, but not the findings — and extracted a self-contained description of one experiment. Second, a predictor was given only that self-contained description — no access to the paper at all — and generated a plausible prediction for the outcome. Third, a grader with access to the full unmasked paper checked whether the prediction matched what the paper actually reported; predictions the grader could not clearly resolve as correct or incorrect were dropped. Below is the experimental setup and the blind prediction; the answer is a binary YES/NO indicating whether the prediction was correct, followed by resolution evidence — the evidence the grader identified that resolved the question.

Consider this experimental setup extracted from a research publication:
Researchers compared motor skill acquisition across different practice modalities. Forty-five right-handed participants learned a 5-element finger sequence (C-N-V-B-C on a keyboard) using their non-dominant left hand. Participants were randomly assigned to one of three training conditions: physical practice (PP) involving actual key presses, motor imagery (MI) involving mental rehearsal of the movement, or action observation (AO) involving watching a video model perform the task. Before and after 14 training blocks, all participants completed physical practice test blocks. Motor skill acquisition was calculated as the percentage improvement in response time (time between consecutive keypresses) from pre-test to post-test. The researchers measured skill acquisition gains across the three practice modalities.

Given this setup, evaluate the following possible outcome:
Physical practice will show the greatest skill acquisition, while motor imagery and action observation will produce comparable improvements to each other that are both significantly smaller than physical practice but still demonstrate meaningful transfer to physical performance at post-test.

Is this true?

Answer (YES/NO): NO